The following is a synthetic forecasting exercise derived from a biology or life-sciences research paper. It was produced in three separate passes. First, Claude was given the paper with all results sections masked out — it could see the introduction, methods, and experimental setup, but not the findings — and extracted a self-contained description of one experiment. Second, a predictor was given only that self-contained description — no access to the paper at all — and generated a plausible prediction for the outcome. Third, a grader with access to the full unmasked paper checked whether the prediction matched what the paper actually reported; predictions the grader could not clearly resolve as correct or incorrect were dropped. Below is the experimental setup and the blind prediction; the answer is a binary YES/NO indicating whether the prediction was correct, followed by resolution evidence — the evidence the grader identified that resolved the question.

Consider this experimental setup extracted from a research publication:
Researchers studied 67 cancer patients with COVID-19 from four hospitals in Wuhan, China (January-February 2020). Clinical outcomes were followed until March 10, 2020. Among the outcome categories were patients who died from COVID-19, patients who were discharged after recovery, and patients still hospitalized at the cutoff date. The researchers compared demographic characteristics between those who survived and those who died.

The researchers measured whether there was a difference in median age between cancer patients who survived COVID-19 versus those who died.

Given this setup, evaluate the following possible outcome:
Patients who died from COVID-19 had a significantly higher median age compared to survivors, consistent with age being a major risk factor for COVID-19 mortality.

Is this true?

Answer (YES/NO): YES